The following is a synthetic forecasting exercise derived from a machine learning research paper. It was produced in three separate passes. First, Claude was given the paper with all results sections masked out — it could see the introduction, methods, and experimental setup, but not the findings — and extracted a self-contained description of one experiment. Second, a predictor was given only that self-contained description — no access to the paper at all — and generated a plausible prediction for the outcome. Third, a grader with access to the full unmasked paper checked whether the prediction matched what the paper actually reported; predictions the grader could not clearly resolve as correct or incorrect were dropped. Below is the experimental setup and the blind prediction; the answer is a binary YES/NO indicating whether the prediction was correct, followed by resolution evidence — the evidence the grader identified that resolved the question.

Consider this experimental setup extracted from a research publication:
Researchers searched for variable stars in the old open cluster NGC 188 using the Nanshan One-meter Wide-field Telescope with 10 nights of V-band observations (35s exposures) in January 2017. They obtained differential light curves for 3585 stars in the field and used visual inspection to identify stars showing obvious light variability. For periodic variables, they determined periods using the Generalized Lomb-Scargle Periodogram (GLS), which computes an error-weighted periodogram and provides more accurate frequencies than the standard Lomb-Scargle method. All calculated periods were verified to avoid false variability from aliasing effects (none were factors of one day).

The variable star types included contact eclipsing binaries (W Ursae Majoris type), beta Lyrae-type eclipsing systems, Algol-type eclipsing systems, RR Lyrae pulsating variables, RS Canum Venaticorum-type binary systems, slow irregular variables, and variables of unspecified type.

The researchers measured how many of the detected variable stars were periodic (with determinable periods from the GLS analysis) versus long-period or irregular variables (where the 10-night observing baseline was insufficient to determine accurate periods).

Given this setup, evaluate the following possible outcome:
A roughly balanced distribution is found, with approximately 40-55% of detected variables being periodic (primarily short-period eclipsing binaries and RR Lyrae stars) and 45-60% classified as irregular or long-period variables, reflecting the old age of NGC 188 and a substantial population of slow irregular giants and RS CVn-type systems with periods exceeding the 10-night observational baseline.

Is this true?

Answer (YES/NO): NO